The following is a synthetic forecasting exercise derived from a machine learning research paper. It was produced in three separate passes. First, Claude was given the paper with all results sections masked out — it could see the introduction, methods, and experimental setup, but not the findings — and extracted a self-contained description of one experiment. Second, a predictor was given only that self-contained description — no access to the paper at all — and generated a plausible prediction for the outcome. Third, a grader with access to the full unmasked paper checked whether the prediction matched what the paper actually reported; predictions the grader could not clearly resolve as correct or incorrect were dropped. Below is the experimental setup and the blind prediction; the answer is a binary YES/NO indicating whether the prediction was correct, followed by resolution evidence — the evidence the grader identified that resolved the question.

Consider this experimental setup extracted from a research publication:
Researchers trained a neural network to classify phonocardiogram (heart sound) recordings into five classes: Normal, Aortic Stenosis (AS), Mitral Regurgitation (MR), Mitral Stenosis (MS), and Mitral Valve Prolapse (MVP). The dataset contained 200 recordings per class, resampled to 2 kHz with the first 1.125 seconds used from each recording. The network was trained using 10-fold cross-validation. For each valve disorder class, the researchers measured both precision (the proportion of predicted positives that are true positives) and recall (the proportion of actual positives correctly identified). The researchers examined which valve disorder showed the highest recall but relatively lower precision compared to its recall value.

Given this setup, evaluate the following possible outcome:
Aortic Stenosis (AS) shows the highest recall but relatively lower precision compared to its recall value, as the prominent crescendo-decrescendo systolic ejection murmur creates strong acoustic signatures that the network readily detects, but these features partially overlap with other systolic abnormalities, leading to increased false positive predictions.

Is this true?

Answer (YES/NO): YES